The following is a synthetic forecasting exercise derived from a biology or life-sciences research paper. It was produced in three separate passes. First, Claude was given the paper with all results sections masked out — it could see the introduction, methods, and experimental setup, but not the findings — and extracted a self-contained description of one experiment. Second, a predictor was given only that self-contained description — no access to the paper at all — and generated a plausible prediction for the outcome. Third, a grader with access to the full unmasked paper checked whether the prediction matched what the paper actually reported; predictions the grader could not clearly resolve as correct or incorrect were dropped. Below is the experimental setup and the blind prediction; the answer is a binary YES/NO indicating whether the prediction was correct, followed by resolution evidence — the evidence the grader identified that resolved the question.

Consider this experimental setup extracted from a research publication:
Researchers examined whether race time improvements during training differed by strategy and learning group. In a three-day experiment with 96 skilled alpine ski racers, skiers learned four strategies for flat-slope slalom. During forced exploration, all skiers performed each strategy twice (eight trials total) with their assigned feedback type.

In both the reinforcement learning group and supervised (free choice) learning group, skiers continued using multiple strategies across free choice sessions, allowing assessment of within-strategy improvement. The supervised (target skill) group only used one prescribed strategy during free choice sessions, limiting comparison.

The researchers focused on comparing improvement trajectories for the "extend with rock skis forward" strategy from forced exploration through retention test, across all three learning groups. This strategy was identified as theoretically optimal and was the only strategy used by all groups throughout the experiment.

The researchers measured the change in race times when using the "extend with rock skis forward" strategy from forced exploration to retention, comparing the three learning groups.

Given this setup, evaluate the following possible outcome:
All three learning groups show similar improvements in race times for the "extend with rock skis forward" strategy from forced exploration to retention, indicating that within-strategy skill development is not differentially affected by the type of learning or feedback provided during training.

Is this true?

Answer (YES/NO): YES